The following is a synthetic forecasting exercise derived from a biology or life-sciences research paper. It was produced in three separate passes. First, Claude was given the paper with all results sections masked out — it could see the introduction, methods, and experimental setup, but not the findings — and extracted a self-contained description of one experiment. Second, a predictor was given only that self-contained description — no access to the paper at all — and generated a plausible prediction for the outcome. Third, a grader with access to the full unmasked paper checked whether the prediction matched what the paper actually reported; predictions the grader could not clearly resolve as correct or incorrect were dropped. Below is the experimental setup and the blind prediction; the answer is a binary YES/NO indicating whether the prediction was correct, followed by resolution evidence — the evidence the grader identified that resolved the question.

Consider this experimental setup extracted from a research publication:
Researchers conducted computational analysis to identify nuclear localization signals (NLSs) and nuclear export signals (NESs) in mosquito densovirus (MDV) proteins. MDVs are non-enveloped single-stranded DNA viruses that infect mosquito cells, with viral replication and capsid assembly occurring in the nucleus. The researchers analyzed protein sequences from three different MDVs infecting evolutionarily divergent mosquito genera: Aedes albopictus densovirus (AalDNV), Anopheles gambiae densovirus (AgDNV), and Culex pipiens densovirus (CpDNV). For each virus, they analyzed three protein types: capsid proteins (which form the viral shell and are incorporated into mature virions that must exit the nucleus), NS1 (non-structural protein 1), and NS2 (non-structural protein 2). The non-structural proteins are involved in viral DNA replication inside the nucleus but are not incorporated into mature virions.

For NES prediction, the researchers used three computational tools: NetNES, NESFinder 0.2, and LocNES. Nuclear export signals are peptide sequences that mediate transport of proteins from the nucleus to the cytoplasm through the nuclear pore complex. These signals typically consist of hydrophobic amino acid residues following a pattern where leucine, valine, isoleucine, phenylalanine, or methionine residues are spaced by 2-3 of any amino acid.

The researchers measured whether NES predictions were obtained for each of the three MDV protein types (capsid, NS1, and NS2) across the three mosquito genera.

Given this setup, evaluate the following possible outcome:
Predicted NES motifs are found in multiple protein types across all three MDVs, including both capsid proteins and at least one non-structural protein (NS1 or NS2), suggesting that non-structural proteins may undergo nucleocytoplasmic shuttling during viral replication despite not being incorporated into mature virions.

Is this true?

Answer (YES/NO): NO